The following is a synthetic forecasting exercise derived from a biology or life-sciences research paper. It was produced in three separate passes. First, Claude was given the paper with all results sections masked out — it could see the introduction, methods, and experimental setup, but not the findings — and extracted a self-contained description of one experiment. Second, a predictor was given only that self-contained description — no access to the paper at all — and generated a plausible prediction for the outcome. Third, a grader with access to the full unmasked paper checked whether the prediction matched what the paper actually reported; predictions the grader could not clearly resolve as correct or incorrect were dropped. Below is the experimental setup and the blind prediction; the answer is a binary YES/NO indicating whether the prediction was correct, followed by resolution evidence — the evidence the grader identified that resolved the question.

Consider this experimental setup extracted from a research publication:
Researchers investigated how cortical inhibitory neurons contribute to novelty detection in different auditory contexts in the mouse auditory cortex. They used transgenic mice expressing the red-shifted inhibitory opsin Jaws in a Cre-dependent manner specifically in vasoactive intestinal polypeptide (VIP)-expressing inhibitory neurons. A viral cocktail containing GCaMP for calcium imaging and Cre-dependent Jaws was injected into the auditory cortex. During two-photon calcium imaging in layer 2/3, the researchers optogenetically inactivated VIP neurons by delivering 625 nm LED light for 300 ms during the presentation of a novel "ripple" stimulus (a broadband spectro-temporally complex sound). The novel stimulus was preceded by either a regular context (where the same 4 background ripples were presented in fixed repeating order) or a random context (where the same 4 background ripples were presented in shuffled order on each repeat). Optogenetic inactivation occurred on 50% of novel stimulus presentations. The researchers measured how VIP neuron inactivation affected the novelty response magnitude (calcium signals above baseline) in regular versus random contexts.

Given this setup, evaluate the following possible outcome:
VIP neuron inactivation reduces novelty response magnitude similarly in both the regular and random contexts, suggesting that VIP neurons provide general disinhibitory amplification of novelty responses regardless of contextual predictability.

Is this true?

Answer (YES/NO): NO